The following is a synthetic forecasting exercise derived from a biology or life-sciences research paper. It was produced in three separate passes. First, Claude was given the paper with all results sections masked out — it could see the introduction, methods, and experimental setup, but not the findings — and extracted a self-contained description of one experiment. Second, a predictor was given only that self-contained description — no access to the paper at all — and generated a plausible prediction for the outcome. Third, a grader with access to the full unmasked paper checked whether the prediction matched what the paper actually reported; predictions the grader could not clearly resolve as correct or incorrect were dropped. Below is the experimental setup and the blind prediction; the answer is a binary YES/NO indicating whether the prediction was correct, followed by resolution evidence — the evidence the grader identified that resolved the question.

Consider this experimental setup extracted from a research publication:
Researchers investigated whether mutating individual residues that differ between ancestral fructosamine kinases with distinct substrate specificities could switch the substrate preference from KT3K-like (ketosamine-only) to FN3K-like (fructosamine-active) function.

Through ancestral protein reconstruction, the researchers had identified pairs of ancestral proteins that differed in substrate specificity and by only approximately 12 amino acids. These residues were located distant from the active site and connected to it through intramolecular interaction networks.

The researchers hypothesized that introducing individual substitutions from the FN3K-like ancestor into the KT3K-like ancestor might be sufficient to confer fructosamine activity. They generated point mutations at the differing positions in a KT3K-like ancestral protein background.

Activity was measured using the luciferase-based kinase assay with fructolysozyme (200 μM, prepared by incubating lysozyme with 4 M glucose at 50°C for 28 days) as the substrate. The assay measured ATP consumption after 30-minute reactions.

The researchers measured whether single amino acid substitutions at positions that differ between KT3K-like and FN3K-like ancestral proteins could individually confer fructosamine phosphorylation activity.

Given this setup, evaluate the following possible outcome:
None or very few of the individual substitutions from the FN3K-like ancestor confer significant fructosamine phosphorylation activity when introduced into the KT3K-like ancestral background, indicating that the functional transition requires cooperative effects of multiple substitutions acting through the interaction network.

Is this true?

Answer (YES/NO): NO